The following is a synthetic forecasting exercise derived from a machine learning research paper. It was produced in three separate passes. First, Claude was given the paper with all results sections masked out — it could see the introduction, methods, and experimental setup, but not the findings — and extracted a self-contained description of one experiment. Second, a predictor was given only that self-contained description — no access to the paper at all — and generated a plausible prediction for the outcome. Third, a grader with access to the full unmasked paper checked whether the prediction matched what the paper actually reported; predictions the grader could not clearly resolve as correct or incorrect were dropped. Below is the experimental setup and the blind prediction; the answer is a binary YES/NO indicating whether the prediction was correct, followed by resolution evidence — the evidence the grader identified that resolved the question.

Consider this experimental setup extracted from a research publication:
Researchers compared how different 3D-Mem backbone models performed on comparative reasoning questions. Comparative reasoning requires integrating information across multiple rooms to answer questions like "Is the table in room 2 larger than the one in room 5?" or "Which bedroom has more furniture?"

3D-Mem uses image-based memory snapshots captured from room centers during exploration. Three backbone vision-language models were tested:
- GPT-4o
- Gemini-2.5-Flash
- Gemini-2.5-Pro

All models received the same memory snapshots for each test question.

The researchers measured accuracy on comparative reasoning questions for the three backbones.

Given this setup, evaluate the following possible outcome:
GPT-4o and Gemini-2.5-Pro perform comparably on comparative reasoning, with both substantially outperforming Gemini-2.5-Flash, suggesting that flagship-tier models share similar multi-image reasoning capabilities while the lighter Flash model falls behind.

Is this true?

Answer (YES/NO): NO